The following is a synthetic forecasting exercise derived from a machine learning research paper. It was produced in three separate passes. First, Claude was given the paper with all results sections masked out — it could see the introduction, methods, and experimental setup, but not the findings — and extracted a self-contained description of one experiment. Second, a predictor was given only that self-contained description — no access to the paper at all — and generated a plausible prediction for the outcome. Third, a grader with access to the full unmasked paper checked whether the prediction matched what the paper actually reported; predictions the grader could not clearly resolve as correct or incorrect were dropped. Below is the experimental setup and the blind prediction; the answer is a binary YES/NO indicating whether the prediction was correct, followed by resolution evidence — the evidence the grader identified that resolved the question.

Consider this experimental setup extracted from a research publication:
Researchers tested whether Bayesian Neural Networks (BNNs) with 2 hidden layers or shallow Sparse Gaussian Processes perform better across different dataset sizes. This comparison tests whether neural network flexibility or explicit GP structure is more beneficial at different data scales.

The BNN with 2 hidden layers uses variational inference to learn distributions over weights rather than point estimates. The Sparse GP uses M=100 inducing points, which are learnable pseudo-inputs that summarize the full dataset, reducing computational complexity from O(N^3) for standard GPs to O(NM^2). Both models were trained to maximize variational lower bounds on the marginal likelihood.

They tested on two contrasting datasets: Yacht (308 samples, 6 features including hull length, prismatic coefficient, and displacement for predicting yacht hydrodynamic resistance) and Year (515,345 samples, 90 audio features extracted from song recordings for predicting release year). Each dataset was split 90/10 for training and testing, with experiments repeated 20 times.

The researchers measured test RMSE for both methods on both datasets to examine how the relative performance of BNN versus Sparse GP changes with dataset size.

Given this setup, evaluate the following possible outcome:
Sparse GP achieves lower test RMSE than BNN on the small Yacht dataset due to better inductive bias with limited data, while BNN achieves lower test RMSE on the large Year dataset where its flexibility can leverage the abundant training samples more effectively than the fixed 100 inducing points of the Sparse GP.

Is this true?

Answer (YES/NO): NO